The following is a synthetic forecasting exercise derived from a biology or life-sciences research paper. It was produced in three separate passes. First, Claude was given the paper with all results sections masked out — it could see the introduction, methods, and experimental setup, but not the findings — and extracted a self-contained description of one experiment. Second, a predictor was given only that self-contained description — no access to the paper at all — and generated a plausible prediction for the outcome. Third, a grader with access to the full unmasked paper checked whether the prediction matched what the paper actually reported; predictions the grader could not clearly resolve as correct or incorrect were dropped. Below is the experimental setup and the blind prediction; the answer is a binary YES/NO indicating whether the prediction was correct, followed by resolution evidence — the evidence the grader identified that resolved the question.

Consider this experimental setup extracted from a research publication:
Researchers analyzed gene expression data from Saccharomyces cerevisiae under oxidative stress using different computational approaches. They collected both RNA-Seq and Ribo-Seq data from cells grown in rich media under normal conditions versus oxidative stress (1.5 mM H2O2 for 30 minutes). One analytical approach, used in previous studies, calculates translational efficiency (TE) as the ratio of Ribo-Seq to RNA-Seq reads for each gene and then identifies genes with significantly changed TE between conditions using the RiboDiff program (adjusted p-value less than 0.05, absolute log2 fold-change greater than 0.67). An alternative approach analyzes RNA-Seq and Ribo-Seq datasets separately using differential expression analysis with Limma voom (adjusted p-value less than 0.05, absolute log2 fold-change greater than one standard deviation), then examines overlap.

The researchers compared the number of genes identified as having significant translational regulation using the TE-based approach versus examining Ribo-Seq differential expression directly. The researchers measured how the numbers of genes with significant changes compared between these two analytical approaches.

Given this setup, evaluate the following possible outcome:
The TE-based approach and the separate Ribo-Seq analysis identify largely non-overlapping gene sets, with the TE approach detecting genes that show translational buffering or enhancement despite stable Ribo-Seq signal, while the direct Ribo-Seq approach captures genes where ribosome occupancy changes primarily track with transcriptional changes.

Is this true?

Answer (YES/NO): NO